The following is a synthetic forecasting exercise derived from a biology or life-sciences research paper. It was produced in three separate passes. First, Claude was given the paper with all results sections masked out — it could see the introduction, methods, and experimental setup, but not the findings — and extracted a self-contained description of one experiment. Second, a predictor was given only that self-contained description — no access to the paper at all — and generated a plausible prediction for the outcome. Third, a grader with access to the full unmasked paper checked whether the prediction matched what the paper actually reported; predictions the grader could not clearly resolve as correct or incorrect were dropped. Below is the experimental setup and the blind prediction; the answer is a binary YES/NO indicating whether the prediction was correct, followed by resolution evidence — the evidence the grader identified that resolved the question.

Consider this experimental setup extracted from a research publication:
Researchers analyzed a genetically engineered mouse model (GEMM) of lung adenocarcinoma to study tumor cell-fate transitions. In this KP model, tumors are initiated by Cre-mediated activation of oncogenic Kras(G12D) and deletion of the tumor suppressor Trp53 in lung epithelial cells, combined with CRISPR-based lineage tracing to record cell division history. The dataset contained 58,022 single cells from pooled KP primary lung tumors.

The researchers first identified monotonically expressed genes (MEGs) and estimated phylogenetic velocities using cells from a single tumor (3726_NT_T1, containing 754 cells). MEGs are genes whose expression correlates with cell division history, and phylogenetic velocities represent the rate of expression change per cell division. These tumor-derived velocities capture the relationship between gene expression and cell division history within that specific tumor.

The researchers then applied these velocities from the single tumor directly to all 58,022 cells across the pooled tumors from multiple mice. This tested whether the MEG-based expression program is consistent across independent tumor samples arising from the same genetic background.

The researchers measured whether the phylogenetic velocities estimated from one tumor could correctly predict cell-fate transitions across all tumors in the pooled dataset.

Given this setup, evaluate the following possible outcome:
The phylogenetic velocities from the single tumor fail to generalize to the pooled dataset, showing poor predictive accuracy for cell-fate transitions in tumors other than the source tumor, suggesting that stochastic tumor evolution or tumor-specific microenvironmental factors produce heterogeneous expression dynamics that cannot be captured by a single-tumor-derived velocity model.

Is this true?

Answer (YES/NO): NO